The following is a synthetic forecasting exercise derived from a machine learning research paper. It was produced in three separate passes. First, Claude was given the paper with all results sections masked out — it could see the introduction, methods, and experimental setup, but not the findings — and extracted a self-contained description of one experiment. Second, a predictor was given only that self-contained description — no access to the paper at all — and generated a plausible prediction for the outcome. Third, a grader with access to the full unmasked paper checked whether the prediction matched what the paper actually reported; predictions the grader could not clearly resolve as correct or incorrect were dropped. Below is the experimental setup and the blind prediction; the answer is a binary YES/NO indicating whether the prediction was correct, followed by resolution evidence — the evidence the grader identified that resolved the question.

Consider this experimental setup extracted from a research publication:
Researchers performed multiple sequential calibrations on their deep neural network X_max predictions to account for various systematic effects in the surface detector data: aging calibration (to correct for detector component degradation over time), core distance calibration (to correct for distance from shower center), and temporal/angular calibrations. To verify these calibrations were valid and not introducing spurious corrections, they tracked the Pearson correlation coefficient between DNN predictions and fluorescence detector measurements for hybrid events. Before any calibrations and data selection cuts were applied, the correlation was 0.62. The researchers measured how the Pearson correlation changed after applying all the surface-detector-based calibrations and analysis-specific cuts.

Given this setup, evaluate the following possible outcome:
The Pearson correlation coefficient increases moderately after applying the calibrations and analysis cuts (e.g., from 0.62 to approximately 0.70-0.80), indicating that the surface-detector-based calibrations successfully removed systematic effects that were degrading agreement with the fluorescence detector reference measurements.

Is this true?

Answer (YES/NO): YES